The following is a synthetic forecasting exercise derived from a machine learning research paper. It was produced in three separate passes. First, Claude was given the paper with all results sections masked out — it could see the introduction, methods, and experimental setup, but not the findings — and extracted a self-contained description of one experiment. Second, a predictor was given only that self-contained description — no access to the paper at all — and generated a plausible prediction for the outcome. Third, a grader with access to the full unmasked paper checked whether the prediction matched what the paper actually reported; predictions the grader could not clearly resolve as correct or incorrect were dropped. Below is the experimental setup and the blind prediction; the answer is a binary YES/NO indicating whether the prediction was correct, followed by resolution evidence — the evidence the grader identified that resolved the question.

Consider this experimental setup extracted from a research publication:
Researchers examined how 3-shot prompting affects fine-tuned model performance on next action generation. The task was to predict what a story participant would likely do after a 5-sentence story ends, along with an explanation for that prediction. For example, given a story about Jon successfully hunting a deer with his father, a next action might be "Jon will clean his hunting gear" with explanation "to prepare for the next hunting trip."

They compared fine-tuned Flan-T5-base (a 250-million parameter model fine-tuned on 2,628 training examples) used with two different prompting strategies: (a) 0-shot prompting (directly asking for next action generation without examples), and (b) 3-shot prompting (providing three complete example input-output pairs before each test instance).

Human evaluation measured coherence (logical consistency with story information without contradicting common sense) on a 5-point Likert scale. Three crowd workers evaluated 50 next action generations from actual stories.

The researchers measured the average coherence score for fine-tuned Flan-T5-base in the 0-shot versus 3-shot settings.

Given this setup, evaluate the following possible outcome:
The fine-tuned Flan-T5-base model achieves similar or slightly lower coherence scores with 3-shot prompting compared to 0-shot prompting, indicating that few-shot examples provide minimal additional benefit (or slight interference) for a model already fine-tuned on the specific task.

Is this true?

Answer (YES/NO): NO